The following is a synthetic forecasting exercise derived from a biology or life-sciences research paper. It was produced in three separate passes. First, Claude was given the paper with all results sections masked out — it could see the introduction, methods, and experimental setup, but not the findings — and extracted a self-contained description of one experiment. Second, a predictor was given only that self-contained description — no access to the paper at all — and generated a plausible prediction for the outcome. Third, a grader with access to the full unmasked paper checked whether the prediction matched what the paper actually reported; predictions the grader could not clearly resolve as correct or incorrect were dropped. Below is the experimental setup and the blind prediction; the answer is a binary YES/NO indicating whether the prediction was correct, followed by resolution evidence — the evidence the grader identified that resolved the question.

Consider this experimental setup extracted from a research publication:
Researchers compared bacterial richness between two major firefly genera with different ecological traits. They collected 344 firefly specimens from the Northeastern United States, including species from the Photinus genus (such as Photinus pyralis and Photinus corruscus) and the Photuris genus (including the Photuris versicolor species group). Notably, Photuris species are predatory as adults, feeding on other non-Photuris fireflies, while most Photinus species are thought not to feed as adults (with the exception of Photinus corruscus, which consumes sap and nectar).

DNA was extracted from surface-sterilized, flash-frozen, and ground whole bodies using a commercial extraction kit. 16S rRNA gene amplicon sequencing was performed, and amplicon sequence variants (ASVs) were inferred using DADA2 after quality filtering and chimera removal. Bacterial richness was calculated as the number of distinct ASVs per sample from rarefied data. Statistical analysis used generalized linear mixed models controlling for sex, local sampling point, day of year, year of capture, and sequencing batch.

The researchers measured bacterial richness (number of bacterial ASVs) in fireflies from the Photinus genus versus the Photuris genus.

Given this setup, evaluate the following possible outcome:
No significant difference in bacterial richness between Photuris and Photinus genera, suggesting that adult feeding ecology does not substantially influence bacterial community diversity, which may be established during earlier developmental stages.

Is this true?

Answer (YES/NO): NO